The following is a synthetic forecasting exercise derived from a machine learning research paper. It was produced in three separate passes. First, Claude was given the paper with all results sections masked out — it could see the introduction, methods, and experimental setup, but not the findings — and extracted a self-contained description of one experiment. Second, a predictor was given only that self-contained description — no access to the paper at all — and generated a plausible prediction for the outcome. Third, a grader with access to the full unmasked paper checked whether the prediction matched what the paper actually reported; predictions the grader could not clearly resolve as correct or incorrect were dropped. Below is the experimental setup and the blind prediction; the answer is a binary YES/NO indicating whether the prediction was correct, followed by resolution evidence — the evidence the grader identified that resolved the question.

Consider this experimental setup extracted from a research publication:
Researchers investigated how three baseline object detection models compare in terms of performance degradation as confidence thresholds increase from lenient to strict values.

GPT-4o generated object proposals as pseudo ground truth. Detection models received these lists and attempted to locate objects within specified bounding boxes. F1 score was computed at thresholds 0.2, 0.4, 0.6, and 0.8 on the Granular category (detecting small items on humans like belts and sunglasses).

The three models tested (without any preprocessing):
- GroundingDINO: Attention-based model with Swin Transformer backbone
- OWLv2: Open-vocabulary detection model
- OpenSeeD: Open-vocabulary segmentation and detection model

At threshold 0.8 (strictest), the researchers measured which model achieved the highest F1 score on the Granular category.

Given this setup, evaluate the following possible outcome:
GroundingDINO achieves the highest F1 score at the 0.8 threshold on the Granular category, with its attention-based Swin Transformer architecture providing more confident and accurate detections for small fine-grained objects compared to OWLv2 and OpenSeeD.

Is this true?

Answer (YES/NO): NO